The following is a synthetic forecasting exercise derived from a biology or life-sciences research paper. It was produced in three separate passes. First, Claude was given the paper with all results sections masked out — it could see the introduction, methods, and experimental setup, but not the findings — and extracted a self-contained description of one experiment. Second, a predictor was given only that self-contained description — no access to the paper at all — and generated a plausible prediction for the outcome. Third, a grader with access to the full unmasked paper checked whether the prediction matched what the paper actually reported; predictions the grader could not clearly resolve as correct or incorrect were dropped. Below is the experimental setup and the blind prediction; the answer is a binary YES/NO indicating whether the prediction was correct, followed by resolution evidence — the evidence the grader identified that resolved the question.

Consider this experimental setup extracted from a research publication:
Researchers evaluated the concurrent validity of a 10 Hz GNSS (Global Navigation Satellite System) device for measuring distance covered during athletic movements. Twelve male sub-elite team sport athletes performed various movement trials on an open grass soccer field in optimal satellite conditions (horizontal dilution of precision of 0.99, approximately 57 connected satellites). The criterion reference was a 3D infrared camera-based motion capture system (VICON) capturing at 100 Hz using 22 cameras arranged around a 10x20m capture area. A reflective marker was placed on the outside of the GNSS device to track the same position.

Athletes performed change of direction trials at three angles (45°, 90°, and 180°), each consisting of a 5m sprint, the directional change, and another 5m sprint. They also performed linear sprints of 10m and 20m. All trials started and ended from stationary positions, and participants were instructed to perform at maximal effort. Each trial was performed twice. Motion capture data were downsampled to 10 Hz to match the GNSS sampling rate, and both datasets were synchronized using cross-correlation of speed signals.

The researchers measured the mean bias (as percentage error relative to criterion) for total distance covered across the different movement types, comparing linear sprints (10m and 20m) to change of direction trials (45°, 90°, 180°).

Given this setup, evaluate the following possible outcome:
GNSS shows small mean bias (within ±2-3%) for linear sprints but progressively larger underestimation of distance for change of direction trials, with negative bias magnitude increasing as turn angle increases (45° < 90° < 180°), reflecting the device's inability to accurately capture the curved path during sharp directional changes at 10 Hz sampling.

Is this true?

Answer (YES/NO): NO